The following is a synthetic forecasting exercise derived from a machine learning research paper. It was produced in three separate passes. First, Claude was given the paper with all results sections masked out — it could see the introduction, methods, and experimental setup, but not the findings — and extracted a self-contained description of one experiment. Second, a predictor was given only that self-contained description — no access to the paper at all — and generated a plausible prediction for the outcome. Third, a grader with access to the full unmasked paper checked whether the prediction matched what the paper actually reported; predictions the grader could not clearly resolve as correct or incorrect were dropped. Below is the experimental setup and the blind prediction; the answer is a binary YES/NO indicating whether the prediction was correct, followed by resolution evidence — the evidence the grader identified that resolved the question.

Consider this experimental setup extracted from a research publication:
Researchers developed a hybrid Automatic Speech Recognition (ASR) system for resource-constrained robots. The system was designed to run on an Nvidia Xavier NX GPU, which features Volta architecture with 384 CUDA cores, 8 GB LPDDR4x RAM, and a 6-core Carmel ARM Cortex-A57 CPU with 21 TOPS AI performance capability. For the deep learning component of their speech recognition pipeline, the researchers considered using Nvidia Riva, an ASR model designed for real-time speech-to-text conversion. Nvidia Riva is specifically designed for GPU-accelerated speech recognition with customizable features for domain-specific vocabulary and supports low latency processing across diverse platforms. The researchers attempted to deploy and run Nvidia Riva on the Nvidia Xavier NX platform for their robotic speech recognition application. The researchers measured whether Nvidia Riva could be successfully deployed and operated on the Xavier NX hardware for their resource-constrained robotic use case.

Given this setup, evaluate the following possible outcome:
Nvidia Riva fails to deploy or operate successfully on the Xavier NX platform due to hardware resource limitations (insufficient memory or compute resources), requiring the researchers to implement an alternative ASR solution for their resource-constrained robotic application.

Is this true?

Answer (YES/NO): YES